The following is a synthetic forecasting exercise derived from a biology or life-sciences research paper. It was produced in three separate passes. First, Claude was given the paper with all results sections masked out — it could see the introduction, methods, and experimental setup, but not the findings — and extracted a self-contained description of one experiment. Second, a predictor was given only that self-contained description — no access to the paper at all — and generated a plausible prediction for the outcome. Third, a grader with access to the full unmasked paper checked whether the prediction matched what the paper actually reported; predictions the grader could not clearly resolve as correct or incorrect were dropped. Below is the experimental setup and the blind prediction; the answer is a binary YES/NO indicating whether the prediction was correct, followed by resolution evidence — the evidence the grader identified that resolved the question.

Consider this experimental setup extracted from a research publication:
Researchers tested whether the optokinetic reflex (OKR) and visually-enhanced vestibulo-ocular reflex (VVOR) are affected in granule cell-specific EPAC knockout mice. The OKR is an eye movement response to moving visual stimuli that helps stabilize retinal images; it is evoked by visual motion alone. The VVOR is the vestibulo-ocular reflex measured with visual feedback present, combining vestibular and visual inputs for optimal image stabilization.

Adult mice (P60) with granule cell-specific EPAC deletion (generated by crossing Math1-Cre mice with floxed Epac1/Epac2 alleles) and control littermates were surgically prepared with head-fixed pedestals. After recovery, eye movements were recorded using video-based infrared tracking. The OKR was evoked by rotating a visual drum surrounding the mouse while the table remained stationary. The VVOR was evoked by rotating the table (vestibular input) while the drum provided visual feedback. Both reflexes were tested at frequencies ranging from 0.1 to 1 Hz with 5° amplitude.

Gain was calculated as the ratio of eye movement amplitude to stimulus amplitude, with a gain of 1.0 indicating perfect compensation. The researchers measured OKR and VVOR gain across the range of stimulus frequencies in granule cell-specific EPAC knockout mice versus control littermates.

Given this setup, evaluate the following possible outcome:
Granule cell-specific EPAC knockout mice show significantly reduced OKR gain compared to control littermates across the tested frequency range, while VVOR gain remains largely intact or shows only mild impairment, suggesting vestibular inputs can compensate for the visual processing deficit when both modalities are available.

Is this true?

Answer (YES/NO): YES